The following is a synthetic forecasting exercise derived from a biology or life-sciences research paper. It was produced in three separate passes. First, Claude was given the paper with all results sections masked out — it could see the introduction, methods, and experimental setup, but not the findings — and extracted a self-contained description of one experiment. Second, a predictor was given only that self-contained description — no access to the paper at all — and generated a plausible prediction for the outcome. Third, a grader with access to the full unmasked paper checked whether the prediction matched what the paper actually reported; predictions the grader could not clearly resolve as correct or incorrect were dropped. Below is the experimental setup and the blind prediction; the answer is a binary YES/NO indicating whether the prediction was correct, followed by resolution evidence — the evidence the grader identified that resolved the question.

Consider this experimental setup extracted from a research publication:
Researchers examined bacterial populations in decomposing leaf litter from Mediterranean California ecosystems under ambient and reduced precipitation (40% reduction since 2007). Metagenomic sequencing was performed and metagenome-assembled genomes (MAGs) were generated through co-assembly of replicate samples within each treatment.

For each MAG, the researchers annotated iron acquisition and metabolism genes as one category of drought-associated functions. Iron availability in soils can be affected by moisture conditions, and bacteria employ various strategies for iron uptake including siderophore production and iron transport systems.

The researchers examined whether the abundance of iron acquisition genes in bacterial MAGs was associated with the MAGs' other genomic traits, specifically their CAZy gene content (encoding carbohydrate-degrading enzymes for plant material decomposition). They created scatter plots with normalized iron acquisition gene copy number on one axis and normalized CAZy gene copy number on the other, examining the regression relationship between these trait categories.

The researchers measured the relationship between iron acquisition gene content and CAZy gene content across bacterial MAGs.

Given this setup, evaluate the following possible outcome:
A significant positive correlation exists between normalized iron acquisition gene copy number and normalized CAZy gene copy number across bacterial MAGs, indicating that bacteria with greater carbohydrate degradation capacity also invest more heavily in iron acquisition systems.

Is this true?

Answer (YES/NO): NO